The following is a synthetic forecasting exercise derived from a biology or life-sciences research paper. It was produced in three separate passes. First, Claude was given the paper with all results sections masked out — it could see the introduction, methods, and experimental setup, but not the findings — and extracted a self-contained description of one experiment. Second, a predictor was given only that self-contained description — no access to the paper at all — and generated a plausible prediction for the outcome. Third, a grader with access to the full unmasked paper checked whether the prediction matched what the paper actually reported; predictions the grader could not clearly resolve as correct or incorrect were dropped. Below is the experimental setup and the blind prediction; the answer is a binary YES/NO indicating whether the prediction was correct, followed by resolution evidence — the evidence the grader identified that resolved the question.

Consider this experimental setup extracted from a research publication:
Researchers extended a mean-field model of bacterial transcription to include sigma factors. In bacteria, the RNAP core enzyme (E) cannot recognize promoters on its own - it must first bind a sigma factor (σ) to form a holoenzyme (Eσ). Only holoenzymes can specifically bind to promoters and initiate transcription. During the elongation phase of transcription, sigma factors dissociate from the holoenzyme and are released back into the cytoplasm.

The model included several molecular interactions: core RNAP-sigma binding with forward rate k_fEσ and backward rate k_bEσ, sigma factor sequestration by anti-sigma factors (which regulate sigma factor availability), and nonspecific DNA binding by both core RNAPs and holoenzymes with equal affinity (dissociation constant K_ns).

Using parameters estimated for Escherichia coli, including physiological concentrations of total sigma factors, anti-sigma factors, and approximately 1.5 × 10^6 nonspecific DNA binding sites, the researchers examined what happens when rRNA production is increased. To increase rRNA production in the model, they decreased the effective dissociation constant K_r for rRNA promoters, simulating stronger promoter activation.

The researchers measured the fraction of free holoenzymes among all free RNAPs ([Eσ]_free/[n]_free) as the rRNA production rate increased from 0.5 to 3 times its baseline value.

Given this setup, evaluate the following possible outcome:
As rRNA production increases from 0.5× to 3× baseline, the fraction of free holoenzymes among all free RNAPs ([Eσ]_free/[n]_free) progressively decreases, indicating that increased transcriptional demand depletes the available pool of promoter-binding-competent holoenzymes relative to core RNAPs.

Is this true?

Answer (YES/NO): NO